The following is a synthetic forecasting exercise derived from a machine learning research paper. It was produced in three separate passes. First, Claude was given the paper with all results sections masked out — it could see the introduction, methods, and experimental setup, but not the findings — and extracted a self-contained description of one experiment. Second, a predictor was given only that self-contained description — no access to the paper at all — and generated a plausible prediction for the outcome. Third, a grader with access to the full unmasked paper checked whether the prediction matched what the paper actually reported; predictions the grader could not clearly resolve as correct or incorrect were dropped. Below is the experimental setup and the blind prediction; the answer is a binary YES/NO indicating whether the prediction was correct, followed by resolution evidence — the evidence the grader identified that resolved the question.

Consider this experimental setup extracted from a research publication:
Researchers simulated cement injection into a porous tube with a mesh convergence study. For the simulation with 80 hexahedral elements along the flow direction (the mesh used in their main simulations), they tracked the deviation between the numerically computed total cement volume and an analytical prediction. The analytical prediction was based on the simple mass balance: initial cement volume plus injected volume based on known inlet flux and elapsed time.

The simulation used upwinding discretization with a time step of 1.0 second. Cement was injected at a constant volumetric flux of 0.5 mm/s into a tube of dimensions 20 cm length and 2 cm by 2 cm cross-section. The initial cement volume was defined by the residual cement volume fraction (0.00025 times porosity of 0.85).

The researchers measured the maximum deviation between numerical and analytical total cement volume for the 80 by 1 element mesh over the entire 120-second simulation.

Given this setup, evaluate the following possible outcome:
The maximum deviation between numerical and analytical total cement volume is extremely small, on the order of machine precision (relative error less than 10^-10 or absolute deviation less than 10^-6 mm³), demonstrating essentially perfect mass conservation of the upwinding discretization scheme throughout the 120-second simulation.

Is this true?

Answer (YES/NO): NO